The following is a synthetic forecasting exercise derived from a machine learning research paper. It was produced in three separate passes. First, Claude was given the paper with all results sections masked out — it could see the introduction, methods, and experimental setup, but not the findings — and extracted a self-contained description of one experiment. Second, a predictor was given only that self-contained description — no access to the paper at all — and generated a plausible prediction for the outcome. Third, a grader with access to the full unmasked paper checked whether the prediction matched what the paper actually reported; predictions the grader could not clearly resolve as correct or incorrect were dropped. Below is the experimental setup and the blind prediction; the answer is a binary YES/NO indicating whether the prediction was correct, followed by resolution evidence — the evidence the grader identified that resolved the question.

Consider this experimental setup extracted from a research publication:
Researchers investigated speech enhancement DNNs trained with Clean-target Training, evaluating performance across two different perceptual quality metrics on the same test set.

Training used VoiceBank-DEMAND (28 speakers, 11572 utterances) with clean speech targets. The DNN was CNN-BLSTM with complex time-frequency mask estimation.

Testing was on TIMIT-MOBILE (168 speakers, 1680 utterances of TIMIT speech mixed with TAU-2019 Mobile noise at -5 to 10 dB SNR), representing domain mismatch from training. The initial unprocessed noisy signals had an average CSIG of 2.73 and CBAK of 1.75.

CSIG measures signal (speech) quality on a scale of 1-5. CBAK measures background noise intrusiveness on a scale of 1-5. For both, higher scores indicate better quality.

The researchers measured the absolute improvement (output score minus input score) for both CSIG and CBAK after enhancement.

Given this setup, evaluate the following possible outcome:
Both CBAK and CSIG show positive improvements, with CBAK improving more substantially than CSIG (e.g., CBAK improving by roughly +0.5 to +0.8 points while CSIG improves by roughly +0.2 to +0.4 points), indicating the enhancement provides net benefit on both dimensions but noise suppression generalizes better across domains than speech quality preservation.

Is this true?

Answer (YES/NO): NO